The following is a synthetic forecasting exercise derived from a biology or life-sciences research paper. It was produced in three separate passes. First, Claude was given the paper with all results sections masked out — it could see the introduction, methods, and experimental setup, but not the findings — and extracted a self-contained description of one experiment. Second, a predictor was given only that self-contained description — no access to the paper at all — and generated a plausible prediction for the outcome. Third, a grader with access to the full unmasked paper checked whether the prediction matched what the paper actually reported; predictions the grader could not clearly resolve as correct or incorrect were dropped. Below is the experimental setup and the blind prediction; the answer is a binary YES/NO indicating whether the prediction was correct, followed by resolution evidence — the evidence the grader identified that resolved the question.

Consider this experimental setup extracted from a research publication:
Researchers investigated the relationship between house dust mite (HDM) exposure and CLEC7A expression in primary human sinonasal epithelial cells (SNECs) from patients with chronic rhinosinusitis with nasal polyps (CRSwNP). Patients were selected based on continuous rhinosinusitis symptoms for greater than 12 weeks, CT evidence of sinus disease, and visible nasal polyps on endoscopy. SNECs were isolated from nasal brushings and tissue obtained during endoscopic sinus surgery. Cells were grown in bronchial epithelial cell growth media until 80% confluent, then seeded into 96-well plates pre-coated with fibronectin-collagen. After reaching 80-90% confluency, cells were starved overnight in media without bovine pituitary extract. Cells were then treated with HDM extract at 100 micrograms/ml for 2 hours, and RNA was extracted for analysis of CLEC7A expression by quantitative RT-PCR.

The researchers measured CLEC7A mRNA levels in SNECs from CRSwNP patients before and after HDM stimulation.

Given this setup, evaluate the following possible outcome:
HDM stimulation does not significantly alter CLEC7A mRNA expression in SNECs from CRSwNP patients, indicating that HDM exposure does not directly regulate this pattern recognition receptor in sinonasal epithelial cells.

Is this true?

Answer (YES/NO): NO